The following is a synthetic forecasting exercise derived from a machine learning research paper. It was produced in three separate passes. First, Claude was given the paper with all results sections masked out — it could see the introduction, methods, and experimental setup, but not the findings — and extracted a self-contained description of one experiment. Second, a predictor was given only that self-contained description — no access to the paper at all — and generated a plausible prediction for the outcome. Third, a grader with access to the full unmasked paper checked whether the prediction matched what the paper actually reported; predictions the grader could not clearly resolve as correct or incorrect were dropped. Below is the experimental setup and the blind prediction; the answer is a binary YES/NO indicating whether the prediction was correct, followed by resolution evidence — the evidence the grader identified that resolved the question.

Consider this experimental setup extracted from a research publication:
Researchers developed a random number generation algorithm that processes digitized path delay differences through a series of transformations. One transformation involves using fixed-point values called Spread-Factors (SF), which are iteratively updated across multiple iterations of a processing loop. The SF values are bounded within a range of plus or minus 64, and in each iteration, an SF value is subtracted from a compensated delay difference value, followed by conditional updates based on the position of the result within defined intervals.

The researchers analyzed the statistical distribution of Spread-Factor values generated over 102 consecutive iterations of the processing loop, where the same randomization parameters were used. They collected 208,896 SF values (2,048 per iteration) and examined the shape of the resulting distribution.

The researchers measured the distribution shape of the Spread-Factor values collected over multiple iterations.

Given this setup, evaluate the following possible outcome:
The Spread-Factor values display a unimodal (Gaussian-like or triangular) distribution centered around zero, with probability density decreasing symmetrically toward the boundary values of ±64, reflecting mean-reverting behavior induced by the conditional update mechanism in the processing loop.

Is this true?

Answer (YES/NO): YES